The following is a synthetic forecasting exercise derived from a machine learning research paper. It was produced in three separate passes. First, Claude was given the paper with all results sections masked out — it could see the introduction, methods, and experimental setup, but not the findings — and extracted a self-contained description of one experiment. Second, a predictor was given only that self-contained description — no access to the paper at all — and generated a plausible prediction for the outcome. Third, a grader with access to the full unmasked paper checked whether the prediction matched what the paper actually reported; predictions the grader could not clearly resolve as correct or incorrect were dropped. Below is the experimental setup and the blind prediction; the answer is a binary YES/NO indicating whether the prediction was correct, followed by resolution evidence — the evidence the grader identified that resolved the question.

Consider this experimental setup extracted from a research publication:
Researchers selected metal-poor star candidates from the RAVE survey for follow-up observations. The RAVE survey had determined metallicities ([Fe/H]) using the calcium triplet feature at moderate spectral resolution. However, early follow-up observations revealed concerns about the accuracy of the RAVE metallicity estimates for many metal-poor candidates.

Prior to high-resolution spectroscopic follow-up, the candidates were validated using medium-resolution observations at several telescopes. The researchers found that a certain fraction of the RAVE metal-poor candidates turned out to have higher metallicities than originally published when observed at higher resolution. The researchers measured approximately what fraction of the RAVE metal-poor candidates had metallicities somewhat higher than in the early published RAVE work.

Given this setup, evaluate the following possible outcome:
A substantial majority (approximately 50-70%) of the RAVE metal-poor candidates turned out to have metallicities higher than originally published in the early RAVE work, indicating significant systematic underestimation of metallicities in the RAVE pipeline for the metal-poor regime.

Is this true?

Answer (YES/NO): NO